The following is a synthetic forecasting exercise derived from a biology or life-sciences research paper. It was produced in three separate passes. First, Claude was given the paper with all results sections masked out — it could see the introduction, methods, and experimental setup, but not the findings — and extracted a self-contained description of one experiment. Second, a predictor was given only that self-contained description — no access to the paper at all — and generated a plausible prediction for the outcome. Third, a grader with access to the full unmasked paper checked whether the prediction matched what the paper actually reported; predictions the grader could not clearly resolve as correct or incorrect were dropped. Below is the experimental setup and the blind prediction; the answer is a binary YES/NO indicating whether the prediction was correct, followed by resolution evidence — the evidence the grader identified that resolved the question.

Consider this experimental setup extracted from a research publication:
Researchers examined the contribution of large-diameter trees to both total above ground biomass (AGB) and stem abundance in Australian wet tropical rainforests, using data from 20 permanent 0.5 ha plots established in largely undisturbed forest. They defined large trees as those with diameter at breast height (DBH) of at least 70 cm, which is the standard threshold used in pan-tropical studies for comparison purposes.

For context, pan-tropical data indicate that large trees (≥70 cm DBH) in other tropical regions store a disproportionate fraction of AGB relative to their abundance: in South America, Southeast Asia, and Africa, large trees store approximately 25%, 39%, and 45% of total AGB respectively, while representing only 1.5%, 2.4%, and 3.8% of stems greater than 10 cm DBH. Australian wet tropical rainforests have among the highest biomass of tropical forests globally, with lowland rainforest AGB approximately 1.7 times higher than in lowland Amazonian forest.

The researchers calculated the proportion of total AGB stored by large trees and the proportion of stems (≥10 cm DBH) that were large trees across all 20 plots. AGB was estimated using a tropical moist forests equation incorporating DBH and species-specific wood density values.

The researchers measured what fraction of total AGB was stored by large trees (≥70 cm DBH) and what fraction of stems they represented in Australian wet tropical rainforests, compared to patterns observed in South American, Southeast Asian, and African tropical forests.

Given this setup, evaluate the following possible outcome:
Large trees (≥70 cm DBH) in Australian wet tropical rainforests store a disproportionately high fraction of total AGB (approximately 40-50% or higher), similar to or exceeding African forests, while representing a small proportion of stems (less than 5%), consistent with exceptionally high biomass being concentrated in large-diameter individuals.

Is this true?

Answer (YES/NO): NO